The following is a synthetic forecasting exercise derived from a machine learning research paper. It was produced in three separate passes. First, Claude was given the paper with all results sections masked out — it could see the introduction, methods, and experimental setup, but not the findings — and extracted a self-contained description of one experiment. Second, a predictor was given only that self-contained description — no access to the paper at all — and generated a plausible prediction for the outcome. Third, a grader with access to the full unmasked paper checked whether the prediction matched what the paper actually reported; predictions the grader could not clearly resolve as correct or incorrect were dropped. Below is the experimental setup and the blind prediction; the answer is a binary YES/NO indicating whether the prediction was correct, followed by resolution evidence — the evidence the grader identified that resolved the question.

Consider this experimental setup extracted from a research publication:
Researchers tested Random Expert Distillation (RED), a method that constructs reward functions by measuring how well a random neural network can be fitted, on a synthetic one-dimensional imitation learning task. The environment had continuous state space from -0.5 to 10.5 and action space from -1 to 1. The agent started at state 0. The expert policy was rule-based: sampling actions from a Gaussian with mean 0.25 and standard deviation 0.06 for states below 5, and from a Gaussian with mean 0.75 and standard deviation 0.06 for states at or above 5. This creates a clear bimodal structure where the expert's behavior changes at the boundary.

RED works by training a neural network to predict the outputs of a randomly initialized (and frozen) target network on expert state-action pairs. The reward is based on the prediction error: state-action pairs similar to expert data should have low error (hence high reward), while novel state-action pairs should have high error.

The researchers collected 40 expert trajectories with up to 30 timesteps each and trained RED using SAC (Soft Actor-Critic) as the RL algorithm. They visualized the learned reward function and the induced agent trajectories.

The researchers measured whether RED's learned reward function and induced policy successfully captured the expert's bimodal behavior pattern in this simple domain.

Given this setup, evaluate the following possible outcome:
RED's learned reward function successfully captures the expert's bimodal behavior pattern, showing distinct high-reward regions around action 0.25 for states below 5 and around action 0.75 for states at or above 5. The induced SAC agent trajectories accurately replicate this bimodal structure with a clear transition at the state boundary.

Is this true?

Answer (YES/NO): NO